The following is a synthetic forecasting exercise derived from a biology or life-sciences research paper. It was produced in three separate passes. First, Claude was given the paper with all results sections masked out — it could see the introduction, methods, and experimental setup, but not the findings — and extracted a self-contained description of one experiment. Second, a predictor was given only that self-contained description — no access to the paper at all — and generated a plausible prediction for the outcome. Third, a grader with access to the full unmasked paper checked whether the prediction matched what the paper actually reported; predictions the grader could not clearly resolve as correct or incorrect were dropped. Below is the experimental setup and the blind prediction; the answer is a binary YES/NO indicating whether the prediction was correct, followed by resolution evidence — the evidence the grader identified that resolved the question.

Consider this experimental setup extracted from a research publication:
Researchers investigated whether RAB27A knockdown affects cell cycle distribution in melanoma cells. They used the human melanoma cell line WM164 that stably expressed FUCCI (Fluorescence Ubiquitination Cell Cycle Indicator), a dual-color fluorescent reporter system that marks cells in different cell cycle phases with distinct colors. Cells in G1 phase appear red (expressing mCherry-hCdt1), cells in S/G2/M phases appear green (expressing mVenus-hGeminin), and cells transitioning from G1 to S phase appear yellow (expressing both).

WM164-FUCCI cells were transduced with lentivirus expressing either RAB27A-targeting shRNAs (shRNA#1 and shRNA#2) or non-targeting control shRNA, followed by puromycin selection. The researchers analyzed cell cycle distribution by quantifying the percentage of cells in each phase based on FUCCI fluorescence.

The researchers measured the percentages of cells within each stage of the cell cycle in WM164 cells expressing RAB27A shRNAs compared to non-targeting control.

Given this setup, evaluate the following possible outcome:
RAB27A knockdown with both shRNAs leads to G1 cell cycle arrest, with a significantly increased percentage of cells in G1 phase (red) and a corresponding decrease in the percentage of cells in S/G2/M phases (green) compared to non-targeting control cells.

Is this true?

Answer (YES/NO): NO